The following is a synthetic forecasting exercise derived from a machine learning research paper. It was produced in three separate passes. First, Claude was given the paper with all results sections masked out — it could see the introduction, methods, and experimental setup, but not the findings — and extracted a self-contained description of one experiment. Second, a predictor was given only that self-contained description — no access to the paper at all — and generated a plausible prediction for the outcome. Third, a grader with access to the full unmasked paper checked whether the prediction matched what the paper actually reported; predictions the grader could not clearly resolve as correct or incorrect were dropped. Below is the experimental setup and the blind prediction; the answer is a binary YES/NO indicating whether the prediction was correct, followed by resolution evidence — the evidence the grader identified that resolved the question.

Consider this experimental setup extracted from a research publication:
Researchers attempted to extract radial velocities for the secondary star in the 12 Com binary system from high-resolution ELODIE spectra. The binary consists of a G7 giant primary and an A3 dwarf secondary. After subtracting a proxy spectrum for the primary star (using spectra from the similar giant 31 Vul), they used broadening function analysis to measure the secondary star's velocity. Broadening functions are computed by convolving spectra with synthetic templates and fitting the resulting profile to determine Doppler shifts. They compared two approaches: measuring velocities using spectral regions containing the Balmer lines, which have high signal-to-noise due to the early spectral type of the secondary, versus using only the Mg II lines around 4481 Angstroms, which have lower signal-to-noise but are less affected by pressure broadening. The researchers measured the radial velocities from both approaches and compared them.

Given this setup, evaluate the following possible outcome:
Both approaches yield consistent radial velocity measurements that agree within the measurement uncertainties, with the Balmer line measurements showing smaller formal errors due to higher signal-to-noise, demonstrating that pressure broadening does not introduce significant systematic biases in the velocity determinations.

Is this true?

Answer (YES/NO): NO